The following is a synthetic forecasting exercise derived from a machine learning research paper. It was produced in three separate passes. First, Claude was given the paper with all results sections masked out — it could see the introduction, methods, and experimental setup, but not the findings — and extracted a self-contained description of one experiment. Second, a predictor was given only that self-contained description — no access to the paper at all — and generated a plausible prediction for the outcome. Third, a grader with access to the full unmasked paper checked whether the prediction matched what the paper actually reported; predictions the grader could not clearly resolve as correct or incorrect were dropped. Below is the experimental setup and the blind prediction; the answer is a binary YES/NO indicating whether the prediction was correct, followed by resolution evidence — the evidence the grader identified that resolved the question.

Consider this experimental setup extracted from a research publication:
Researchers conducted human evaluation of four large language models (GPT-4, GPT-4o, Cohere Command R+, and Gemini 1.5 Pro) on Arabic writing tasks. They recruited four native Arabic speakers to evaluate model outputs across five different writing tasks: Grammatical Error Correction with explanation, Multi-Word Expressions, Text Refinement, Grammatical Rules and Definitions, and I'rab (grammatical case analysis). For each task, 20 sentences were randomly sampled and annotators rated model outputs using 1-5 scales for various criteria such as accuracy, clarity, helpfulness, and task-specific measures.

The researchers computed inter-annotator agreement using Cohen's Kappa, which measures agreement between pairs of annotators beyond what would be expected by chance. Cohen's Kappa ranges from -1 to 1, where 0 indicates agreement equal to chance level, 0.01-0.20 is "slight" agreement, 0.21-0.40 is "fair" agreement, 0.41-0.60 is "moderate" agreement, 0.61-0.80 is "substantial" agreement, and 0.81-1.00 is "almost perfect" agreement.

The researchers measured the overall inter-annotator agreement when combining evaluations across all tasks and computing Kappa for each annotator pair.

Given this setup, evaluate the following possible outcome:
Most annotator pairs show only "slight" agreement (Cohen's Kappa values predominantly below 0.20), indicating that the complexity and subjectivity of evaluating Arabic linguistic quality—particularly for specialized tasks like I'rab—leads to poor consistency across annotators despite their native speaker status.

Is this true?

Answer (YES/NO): NO